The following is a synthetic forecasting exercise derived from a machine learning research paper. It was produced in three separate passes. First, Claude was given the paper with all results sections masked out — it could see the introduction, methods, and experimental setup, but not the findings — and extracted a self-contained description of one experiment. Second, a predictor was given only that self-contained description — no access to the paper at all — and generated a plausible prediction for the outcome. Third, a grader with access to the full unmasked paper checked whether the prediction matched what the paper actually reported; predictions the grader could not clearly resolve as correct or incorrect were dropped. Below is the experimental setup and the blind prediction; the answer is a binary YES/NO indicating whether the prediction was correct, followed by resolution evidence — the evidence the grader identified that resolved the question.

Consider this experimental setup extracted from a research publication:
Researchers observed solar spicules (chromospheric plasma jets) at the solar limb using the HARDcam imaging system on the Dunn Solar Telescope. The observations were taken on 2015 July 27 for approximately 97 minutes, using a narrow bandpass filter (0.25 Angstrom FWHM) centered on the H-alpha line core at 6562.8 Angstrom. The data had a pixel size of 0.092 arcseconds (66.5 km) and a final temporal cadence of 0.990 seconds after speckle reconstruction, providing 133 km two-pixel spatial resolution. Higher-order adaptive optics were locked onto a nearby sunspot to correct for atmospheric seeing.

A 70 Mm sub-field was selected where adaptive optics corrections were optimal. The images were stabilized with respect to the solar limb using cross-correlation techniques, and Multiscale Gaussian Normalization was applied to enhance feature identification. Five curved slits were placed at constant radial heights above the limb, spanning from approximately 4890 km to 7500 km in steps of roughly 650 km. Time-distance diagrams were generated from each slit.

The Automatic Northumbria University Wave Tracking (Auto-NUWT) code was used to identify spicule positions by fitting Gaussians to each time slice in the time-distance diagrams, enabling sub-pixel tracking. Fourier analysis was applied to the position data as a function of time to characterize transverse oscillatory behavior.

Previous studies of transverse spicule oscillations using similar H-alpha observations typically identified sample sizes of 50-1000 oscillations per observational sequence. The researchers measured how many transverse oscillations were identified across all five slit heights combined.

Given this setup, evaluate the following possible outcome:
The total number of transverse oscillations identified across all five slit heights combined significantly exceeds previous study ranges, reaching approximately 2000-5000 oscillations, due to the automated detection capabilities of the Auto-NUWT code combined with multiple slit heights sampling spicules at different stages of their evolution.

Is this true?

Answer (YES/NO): NO